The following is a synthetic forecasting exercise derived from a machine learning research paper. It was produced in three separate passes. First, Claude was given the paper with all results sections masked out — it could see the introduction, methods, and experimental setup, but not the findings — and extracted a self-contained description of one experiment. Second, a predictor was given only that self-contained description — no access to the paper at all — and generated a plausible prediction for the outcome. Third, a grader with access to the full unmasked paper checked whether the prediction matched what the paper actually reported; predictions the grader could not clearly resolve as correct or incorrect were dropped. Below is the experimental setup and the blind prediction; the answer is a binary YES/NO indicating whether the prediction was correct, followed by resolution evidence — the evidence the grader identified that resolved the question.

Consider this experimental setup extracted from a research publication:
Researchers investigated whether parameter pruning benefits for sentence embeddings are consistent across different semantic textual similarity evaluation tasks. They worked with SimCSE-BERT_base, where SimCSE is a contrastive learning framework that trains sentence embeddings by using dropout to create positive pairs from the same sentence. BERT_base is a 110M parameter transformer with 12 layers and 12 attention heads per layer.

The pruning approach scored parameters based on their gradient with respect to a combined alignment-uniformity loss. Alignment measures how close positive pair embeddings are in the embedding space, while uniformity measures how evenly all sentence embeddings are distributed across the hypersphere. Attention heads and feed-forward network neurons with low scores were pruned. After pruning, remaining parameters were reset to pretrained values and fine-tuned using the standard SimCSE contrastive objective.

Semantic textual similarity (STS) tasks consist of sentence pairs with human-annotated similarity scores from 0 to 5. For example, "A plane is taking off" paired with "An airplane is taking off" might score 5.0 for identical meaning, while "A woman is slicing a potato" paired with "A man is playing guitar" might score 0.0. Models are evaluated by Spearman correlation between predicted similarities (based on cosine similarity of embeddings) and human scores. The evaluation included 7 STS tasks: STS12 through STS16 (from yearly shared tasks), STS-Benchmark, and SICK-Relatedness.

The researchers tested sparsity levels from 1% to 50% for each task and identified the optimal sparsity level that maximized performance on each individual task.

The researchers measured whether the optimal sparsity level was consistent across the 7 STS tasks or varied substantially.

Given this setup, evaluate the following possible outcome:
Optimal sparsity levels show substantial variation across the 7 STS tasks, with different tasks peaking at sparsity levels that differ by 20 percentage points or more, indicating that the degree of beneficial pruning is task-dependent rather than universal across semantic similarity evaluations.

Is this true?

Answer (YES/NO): YES